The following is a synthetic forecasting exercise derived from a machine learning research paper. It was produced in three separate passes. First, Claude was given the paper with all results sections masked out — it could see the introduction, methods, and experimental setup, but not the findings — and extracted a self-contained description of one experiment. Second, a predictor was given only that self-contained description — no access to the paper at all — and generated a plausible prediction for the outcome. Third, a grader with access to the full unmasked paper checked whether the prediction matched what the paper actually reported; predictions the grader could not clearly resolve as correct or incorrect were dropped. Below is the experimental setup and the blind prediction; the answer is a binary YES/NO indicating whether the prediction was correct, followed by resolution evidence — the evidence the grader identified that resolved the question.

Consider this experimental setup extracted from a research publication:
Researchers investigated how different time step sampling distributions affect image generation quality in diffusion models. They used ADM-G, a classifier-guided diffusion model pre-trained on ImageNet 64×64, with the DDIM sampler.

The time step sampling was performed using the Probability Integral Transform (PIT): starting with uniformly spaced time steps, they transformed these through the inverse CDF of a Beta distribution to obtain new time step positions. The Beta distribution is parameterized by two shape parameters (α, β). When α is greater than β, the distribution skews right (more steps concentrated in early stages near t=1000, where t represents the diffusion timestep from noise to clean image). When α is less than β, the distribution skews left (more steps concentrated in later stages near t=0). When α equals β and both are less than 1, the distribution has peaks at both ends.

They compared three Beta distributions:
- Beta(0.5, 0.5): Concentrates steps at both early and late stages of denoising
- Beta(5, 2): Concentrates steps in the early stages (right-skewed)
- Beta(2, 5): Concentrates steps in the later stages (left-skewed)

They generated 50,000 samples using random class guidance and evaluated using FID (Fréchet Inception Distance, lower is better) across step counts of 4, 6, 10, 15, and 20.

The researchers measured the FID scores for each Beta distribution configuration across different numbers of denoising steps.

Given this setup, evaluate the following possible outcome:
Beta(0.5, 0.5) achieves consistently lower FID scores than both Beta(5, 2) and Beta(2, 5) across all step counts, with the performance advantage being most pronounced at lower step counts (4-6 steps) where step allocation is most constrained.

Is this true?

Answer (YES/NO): YES